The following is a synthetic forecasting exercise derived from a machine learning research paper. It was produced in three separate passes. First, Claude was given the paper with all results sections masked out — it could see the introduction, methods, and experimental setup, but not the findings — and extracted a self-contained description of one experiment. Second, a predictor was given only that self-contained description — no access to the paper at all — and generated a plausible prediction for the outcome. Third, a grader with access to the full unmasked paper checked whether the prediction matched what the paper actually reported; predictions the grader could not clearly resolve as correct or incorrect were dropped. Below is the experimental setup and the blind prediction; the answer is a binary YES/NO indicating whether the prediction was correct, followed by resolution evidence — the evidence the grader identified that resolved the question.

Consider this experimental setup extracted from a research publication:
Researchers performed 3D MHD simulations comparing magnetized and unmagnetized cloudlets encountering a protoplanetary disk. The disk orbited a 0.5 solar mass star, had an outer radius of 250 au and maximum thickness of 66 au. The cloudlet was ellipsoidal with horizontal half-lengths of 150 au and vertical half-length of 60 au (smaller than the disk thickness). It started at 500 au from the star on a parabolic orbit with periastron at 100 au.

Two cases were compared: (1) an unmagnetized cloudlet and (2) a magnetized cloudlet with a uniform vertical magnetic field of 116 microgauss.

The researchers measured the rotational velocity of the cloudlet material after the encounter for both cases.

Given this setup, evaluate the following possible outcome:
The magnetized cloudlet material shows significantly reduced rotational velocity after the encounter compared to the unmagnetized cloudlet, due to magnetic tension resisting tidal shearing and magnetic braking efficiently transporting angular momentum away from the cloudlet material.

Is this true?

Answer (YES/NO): YES